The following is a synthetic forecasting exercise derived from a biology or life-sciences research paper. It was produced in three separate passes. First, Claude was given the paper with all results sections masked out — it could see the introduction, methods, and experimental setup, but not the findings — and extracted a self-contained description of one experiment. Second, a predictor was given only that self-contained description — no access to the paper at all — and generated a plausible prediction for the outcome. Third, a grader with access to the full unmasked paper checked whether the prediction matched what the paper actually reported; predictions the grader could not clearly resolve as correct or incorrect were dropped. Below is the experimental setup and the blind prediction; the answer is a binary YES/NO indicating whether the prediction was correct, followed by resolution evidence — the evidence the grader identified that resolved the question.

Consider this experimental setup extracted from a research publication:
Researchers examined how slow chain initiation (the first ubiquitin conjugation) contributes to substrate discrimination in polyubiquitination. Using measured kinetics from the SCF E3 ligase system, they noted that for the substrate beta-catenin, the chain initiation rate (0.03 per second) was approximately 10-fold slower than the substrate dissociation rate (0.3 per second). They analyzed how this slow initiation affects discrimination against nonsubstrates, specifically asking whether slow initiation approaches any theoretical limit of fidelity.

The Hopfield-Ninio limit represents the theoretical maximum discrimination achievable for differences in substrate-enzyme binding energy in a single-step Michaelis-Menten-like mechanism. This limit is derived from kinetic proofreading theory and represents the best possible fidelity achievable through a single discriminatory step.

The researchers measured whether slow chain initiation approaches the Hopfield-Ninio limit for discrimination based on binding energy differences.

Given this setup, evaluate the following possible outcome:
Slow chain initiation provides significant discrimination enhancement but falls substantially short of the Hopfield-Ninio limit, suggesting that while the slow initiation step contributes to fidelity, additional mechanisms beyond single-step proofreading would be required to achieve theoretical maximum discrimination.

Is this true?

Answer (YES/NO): NO